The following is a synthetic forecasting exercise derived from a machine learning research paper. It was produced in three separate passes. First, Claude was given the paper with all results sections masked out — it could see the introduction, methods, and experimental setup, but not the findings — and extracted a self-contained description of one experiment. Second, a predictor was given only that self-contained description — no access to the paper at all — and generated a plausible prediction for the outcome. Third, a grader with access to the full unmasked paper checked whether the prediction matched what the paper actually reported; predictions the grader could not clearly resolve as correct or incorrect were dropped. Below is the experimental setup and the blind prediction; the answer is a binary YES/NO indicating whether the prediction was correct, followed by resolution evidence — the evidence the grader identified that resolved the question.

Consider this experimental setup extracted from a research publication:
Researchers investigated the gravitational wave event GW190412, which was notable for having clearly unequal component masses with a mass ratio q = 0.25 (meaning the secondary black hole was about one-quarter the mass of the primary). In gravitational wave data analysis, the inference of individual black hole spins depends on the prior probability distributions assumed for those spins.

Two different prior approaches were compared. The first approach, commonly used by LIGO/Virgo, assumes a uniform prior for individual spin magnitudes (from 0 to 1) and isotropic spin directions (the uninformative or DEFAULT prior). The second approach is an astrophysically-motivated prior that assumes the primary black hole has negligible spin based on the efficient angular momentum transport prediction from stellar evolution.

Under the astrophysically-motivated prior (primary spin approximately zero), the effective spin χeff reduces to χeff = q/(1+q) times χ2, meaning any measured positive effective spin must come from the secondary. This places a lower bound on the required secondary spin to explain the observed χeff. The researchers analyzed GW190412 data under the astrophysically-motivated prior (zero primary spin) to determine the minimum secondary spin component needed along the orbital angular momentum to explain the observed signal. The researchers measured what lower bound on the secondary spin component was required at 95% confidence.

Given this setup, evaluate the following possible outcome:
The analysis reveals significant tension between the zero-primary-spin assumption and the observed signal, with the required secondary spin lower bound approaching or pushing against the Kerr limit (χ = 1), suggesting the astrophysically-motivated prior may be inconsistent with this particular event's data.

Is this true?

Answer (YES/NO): NO